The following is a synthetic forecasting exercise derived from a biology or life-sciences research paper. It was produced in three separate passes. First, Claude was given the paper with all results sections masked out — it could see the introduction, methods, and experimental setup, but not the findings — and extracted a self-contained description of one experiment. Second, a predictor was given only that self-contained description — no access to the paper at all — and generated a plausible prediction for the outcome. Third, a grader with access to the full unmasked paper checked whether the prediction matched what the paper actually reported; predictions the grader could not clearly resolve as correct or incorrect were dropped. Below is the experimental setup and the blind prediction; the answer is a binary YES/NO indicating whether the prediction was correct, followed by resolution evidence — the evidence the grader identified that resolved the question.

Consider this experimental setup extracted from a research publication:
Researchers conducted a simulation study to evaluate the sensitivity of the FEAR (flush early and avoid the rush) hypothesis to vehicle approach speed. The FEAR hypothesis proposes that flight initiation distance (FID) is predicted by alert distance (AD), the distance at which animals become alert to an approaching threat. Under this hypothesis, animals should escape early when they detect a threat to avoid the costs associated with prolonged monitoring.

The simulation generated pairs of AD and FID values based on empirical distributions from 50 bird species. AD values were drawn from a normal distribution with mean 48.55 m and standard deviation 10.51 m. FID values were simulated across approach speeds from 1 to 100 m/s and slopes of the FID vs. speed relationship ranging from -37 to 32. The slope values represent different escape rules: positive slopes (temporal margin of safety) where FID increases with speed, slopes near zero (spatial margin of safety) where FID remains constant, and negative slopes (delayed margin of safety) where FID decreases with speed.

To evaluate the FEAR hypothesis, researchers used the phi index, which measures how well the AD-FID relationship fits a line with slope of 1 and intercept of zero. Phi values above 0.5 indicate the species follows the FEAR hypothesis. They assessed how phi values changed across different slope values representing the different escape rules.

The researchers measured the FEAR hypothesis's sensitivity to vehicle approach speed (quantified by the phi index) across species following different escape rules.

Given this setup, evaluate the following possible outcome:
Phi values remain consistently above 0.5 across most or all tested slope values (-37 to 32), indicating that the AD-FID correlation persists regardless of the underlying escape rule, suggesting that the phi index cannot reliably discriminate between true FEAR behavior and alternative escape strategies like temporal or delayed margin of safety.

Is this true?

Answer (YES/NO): NO